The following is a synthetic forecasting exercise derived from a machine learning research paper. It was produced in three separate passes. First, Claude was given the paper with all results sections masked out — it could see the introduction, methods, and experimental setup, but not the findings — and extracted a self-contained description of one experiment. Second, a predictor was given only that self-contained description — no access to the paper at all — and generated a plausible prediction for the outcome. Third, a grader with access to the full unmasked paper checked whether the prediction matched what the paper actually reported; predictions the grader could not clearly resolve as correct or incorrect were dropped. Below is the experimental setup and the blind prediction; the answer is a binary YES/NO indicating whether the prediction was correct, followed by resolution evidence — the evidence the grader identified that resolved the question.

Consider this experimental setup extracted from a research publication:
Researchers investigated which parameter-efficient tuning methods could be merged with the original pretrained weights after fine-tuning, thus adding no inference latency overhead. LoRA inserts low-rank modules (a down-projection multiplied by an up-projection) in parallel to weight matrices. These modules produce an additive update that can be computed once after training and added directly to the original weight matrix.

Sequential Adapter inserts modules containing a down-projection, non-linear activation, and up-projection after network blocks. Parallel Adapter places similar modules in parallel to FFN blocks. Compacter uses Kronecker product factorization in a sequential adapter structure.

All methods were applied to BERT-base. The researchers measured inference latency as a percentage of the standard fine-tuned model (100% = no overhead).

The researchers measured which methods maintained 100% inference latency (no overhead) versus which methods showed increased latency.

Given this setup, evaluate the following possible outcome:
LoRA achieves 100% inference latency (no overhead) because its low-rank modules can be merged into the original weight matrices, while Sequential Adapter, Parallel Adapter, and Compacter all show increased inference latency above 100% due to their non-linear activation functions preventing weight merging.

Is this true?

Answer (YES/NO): YES